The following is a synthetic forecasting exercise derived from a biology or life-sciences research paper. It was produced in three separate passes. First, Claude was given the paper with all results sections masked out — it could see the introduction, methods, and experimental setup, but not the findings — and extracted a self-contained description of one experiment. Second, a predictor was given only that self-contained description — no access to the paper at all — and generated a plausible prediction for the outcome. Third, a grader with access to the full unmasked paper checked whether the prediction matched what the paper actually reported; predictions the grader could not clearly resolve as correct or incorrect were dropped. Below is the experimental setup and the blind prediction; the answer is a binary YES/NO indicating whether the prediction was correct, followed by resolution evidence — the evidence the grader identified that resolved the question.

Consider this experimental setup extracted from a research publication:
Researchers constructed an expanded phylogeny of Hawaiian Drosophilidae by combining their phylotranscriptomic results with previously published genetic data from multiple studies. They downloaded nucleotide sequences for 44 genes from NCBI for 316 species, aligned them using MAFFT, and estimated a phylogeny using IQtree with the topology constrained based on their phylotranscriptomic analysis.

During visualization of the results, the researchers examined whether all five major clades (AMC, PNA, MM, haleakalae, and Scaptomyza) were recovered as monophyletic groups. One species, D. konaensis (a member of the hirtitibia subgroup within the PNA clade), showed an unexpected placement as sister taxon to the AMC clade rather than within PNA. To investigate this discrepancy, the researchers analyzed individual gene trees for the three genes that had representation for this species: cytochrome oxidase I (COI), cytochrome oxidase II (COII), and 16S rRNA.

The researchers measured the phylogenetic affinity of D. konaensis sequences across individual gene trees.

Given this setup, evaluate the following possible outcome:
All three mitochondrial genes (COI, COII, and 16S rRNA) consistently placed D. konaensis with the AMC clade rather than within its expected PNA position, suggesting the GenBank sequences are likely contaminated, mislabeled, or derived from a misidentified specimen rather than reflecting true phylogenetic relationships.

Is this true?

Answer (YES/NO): NO